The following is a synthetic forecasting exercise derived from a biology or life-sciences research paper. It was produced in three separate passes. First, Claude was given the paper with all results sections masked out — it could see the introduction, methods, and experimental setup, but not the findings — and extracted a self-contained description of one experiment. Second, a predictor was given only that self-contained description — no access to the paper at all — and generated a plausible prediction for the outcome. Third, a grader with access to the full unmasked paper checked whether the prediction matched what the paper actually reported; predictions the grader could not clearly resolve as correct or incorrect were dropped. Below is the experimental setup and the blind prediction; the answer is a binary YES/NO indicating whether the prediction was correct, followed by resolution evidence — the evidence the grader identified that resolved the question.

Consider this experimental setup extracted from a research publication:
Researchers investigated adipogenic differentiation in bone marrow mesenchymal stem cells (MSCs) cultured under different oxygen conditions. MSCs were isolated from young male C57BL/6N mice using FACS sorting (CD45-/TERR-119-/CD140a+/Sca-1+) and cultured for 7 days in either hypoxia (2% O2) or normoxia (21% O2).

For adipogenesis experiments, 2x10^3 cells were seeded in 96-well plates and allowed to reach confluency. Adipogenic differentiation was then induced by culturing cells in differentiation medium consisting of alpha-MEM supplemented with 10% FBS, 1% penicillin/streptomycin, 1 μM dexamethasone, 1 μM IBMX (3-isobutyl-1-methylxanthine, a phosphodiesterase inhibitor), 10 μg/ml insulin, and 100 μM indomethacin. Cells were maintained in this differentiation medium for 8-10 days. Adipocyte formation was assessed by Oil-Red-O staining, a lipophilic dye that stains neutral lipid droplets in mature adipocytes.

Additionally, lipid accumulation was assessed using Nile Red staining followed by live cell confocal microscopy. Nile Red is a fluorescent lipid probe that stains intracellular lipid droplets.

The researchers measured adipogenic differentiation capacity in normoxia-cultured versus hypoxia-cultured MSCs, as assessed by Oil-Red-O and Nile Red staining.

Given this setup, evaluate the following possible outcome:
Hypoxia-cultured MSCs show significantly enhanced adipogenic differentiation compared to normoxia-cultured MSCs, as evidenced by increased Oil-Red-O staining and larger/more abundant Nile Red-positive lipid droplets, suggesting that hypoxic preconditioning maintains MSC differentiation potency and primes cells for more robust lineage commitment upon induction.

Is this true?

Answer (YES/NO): NO